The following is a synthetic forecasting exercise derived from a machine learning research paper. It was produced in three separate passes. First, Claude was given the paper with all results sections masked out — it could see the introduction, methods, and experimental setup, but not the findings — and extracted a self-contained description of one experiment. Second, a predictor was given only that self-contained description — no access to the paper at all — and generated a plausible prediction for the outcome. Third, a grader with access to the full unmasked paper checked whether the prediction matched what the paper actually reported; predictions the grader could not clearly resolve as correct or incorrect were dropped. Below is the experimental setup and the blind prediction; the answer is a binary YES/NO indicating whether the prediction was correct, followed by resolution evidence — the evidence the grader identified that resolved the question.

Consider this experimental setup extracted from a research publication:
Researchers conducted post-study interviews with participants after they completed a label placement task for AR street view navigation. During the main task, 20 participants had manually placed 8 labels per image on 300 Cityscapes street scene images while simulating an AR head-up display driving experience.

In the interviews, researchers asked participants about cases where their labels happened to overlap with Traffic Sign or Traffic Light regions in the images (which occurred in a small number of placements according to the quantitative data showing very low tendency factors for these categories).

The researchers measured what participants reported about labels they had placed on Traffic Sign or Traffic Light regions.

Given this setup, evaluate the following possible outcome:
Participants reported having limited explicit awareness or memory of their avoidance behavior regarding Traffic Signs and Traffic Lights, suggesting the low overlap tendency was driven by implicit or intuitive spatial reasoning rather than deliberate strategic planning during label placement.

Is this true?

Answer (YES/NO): NO